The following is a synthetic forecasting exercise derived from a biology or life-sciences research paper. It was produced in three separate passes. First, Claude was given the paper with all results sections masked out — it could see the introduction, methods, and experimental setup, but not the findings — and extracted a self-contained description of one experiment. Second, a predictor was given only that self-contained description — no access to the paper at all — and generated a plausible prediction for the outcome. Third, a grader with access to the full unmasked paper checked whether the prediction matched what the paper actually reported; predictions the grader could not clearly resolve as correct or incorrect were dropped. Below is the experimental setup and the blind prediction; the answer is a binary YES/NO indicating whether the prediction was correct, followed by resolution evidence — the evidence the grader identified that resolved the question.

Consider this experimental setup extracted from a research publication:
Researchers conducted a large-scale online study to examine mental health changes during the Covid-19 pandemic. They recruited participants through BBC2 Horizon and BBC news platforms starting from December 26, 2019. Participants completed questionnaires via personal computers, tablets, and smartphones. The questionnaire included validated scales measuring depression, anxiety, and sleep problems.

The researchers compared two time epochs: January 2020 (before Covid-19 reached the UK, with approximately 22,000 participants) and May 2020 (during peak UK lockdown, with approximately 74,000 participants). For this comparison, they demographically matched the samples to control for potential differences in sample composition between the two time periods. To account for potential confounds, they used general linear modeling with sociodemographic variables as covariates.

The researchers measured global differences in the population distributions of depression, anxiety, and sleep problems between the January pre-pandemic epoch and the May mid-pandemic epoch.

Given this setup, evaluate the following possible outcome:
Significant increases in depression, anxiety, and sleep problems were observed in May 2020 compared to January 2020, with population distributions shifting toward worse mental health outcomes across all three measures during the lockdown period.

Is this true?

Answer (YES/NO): NO